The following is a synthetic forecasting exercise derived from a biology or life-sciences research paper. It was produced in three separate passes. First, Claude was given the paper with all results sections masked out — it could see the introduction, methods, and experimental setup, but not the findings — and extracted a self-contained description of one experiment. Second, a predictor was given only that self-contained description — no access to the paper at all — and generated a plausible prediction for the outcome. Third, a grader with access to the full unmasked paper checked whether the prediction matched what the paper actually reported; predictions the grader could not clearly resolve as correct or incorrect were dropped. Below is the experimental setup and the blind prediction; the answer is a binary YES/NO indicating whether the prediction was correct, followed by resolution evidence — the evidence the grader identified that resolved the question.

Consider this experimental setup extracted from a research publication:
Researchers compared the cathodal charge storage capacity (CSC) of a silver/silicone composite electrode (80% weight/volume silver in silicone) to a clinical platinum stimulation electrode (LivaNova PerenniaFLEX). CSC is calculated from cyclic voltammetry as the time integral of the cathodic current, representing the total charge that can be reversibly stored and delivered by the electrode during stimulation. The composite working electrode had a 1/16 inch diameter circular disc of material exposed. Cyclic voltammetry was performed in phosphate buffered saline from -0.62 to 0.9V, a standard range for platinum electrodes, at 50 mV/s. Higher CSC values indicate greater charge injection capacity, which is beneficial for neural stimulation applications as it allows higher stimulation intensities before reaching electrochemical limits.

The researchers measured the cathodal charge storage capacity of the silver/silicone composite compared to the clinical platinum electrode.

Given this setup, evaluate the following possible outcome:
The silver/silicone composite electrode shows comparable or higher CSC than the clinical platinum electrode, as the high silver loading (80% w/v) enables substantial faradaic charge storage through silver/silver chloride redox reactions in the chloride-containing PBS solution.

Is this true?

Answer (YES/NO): YES